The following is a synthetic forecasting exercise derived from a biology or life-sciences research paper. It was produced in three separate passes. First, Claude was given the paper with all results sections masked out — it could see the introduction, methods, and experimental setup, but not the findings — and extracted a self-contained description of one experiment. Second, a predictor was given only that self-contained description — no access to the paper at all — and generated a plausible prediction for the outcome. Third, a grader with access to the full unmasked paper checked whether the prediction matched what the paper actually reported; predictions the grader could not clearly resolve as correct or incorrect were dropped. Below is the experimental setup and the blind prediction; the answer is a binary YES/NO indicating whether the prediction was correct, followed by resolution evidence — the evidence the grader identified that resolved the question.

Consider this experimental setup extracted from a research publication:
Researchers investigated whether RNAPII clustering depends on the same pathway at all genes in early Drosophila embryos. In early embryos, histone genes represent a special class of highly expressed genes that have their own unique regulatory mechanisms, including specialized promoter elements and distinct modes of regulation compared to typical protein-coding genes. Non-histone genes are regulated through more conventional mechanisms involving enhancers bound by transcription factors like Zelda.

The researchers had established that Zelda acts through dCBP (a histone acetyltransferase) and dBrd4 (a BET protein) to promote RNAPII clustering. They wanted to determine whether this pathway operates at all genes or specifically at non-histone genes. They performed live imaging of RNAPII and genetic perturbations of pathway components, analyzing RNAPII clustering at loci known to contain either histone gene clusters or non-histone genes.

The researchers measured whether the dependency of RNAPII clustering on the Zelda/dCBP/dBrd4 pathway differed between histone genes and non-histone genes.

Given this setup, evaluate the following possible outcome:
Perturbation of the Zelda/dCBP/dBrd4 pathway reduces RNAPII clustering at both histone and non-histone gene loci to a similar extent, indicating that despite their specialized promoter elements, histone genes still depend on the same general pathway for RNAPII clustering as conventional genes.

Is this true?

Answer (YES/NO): NO